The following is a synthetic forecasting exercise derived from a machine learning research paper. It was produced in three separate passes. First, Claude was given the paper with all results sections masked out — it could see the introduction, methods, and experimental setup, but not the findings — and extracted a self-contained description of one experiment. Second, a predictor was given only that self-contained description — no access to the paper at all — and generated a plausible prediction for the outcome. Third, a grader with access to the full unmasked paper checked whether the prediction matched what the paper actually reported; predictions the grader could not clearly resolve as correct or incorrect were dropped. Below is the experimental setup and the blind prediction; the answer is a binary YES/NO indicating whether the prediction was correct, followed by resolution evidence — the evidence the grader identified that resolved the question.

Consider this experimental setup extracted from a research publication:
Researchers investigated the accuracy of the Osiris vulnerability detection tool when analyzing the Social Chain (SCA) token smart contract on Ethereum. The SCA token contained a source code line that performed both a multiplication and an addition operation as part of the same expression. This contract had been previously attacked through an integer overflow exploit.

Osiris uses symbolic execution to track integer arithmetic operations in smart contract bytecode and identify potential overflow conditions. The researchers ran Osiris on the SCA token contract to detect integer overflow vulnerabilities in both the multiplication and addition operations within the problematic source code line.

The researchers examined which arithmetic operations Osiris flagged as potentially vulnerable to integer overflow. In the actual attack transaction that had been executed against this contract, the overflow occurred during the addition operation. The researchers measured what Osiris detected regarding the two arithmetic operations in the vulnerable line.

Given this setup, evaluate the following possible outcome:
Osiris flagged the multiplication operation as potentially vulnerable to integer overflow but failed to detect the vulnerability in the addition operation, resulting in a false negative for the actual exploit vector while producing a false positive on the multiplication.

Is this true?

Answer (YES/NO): NO